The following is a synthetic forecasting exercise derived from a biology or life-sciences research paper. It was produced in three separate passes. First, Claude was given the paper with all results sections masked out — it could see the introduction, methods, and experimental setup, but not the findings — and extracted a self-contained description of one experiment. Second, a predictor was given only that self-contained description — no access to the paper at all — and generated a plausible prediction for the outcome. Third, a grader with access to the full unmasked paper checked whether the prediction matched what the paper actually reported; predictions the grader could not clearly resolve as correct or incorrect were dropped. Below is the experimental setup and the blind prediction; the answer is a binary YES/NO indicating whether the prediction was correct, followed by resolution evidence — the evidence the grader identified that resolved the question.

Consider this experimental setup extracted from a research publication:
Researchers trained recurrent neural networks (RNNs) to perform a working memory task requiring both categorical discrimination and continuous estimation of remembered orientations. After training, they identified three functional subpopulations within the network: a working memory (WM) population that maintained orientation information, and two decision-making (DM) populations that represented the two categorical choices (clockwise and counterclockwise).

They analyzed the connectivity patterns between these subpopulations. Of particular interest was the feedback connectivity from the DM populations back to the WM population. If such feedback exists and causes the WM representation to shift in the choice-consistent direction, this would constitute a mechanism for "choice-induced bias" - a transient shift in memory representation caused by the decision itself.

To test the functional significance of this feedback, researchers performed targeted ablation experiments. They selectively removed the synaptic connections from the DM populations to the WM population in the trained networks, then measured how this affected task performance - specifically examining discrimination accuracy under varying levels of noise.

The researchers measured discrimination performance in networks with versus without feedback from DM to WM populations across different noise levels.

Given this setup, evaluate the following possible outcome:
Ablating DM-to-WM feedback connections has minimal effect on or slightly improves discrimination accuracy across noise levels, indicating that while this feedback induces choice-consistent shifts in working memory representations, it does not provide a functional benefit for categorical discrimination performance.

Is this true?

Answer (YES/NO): NO